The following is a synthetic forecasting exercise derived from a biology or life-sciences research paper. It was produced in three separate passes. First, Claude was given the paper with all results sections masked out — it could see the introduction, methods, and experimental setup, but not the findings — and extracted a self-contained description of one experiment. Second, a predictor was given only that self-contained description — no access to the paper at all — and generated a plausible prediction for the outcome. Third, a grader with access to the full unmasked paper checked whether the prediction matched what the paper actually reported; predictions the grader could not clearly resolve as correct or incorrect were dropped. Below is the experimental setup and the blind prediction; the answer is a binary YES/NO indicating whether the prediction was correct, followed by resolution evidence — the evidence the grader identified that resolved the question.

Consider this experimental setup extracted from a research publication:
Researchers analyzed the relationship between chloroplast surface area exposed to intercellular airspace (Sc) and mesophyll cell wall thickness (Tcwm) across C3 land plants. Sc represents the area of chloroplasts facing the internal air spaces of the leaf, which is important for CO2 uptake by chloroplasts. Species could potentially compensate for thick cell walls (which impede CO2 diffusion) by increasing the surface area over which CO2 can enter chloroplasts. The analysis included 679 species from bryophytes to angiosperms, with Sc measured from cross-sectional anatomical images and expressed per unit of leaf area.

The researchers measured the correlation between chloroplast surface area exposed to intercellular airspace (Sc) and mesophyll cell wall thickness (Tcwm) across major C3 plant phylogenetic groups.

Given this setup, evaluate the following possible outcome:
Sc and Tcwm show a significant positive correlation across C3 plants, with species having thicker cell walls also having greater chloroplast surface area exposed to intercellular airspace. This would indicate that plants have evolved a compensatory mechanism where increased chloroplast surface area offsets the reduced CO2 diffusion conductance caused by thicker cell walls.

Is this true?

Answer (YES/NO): NO